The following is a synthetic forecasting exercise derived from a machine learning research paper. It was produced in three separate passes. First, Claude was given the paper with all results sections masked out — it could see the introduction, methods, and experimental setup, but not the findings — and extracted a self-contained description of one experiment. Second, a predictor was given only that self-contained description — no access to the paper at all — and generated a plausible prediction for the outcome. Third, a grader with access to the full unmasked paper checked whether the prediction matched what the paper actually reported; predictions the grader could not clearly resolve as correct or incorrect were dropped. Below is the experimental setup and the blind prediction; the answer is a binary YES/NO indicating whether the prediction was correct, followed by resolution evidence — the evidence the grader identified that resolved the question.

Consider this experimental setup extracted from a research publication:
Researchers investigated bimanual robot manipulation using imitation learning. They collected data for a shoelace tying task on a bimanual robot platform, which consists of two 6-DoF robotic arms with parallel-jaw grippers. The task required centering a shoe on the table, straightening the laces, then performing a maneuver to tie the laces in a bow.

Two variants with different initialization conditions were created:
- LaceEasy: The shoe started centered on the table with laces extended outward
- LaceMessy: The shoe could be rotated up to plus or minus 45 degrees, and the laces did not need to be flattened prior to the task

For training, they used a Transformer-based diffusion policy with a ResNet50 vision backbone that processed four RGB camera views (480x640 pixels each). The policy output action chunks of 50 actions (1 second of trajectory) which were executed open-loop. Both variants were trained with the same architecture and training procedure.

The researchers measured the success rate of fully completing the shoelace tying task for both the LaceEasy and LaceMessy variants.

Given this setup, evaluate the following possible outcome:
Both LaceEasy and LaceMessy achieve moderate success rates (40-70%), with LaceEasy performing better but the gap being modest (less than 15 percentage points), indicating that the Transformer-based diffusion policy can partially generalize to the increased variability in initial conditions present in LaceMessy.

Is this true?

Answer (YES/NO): NO